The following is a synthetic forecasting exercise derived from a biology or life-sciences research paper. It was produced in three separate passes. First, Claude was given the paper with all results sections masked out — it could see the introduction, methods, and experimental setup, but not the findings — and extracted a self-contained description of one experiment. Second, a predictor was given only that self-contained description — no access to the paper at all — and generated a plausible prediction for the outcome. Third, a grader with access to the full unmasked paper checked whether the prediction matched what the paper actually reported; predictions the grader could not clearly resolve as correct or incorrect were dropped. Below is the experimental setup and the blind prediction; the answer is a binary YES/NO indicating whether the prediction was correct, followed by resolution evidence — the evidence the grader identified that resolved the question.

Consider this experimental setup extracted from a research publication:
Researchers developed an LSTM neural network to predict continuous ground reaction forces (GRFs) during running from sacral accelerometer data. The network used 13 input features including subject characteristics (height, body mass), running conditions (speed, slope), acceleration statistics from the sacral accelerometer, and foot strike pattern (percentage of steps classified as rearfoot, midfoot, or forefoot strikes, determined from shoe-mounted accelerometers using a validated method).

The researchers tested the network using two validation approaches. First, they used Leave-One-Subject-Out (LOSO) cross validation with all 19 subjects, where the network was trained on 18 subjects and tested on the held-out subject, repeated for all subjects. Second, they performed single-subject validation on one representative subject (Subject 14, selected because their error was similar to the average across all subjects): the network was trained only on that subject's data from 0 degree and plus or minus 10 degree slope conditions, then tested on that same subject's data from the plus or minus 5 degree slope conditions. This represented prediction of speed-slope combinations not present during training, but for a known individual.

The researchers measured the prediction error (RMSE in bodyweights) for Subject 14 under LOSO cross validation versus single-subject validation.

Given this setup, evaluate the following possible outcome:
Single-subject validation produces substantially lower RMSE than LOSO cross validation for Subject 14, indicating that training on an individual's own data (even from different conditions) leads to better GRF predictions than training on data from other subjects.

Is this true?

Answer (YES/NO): YES